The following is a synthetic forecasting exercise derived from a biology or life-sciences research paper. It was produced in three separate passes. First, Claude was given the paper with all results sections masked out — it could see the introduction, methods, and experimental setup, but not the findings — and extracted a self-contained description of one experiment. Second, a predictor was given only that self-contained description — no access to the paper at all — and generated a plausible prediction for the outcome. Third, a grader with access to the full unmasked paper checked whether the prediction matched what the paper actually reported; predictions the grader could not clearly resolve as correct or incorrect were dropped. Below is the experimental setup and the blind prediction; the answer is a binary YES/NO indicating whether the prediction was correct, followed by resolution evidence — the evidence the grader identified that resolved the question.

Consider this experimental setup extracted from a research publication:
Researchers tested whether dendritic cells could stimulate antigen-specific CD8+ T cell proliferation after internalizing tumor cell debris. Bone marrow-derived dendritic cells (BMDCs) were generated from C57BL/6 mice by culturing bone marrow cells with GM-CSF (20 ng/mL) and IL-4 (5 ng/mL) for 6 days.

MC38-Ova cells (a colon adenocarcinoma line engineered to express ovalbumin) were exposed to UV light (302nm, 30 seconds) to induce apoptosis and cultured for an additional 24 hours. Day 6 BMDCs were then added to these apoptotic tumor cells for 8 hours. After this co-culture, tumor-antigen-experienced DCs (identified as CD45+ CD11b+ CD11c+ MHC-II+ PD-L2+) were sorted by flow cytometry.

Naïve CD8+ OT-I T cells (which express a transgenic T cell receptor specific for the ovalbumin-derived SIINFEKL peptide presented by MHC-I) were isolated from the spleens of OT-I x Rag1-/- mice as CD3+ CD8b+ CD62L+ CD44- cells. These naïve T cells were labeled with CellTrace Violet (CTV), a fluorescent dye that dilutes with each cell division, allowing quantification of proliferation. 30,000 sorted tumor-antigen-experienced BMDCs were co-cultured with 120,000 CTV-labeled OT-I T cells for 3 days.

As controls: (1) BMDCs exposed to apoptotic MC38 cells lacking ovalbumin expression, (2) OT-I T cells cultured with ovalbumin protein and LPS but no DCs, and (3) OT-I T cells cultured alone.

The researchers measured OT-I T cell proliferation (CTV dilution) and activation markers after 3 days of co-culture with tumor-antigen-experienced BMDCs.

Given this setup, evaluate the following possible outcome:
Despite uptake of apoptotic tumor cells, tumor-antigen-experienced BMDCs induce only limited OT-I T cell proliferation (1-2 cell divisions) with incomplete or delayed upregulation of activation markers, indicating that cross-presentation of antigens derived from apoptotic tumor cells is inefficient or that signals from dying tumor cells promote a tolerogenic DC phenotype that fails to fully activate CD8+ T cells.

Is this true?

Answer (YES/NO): NO